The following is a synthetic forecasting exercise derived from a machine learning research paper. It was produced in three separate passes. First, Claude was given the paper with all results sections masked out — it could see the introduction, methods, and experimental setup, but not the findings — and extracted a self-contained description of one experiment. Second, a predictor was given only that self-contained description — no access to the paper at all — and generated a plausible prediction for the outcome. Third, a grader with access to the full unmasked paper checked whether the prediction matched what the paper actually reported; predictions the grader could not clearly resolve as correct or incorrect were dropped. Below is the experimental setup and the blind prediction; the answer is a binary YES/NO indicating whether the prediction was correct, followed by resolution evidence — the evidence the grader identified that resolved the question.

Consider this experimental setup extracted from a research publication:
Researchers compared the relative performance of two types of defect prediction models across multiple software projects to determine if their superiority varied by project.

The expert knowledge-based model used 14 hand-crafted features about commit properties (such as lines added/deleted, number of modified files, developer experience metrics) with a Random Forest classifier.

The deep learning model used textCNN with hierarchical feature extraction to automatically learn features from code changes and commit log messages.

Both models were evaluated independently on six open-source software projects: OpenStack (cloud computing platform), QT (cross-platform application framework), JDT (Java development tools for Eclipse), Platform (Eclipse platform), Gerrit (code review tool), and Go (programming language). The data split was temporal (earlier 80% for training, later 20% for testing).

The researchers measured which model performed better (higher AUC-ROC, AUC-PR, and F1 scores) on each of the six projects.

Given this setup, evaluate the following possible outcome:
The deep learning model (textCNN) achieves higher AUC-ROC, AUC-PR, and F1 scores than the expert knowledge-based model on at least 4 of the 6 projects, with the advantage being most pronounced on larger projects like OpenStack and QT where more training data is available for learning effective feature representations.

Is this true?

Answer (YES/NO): NO